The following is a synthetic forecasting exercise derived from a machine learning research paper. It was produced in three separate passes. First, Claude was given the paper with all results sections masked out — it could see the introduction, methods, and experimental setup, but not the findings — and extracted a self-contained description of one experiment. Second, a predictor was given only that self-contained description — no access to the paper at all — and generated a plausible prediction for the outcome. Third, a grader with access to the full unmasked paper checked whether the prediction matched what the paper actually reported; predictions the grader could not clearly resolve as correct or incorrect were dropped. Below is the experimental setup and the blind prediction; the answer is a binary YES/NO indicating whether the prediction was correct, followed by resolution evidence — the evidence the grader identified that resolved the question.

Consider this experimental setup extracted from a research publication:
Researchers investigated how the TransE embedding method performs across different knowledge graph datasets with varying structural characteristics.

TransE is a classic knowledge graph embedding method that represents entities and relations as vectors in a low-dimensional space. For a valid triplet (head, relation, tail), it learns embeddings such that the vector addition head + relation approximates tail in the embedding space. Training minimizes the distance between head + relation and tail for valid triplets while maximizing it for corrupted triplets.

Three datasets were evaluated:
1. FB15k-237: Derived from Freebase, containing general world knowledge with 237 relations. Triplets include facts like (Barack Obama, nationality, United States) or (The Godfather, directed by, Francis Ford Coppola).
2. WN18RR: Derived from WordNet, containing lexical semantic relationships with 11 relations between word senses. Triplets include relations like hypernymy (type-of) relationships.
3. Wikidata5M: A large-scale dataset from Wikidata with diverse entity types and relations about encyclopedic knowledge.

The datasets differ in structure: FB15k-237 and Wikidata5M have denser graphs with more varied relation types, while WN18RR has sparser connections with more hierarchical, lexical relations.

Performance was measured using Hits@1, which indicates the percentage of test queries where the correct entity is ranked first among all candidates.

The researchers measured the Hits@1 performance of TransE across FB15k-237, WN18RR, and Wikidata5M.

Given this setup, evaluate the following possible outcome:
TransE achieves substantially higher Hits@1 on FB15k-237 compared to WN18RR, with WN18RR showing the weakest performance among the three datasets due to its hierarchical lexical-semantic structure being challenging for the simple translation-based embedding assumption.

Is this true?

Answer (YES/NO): YES